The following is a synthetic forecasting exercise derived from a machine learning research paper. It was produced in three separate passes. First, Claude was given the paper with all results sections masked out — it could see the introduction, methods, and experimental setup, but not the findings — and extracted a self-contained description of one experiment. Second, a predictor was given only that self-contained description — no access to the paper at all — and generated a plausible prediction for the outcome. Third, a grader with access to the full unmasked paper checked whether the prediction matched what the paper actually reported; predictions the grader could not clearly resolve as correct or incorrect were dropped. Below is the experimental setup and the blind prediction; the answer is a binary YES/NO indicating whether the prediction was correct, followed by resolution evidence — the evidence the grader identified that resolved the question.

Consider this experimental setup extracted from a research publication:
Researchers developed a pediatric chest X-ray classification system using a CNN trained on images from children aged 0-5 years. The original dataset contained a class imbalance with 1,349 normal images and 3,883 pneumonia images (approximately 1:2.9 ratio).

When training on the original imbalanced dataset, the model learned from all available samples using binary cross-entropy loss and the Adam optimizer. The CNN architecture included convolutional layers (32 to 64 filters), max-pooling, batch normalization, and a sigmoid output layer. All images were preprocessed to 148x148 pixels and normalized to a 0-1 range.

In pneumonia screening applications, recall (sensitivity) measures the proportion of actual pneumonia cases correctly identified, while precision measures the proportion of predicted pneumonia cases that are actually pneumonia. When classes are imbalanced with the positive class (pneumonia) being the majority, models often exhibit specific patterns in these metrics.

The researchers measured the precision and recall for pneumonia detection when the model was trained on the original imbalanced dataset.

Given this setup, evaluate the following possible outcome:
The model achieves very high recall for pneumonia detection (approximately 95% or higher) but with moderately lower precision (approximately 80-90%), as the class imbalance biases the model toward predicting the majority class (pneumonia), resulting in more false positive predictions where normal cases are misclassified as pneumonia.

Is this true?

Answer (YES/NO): NO